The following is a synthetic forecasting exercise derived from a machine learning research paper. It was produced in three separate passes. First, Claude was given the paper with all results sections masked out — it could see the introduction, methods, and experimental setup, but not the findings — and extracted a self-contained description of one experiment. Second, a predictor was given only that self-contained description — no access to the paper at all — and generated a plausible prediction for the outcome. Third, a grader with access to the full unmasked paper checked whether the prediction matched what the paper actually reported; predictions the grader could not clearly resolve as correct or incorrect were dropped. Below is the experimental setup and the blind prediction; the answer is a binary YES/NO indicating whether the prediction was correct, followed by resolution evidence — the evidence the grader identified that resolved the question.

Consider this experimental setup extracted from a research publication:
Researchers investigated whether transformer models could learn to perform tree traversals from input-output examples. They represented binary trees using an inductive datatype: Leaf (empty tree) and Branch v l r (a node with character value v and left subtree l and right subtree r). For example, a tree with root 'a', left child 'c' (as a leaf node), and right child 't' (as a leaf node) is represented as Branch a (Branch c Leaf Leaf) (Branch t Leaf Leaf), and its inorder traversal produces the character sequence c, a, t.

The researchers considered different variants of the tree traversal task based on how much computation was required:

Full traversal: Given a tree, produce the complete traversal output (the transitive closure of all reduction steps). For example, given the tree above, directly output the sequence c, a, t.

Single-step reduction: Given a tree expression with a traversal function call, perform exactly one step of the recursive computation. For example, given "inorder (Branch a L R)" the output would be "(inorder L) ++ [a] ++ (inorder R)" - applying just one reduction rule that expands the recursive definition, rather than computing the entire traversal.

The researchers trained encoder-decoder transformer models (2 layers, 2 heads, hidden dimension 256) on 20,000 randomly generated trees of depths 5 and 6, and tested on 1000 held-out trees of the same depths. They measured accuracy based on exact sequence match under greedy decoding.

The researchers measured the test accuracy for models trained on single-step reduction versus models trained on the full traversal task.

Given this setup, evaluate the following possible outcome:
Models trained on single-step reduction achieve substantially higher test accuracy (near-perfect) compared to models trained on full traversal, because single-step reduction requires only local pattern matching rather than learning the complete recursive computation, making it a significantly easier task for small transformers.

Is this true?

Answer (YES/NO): NO